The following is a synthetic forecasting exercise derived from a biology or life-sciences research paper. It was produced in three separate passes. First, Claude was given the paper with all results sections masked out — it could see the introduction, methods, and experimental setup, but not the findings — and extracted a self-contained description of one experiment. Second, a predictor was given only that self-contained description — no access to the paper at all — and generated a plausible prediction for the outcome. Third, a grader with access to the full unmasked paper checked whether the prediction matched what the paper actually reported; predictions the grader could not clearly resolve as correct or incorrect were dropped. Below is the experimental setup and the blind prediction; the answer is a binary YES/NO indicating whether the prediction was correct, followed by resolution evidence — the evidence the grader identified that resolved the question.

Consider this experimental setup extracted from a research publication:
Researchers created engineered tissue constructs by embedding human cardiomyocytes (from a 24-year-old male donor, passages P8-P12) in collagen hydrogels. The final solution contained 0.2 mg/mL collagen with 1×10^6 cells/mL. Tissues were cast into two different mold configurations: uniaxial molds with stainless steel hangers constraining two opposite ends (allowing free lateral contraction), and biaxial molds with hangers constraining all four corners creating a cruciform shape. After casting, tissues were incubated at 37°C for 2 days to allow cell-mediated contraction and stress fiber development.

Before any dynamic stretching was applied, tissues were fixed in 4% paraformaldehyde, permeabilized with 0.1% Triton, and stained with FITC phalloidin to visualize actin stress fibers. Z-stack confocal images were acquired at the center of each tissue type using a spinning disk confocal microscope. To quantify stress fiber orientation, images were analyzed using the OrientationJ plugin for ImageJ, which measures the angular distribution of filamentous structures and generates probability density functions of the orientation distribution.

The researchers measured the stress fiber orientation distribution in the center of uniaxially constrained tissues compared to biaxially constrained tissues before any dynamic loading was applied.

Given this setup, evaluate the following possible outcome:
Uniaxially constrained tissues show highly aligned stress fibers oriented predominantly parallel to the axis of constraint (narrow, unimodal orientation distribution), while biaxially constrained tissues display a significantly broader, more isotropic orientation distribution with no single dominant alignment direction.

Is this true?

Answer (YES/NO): YES